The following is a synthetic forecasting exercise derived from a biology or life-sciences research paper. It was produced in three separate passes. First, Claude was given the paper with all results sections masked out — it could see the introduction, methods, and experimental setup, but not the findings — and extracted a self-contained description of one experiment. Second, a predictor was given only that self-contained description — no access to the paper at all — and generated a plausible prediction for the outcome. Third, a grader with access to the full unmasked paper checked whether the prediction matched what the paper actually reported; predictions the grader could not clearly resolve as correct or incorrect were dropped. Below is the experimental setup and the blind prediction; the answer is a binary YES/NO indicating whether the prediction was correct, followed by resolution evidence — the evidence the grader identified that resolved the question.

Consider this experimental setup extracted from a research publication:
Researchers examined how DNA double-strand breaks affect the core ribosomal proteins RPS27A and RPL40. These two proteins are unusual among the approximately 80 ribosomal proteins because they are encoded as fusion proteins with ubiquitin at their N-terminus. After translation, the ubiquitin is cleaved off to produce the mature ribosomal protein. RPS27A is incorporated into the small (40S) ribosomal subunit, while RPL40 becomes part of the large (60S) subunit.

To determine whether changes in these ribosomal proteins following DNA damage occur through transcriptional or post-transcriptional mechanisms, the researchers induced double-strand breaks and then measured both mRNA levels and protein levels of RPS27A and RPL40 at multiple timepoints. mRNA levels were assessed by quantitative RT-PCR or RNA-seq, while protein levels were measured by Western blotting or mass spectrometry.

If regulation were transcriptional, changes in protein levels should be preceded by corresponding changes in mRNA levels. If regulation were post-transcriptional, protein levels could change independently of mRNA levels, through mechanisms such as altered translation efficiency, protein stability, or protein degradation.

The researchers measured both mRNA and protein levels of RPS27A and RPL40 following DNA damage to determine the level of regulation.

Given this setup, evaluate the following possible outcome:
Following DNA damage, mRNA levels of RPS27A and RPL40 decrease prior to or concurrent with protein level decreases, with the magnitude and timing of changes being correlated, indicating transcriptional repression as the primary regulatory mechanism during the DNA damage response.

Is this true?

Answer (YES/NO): NO